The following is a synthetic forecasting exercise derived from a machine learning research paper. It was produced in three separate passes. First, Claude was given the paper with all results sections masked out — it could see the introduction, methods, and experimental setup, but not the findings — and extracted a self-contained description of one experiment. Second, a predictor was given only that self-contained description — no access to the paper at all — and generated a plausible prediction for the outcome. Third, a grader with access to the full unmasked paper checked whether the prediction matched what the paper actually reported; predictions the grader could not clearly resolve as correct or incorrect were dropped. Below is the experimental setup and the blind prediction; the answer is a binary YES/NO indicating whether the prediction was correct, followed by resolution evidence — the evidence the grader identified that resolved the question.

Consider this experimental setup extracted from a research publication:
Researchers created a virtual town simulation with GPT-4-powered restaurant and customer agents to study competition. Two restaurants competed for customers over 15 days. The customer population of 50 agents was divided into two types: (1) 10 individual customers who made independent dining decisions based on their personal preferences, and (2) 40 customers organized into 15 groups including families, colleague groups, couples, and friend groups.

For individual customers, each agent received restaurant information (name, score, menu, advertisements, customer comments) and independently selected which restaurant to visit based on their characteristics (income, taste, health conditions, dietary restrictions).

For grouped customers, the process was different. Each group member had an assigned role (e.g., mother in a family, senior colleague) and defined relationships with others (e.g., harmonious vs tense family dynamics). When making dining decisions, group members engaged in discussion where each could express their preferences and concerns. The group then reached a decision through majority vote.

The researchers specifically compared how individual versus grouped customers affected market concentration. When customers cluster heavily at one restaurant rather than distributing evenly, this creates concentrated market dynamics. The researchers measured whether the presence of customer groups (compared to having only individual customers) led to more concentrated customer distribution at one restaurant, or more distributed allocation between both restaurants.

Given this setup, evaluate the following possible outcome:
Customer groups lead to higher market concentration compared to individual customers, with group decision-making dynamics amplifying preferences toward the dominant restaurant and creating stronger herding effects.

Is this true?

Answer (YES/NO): NO